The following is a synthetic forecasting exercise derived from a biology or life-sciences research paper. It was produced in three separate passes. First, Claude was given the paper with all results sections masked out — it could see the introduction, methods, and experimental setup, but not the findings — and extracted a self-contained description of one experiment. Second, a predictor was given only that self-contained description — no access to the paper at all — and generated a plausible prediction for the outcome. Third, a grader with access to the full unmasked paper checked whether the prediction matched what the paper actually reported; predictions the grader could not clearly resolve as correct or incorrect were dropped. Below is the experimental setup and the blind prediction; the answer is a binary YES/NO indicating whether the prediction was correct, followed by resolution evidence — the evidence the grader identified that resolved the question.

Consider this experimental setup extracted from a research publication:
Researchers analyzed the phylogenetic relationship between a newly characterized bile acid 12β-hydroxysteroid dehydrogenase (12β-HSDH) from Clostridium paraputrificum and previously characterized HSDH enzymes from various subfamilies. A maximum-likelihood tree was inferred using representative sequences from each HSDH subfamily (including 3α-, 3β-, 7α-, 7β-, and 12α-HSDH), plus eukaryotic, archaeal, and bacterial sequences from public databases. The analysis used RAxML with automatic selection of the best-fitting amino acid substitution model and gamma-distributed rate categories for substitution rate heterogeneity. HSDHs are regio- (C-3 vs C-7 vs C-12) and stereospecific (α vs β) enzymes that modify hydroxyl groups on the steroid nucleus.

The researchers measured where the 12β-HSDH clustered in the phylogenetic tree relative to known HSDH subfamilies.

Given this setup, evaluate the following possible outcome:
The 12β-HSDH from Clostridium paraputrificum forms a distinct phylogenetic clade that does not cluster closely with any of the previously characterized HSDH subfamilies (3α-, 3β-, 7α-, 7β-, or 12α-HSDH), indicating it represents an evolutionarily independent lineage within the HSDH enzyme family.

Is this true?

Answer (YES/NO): NO